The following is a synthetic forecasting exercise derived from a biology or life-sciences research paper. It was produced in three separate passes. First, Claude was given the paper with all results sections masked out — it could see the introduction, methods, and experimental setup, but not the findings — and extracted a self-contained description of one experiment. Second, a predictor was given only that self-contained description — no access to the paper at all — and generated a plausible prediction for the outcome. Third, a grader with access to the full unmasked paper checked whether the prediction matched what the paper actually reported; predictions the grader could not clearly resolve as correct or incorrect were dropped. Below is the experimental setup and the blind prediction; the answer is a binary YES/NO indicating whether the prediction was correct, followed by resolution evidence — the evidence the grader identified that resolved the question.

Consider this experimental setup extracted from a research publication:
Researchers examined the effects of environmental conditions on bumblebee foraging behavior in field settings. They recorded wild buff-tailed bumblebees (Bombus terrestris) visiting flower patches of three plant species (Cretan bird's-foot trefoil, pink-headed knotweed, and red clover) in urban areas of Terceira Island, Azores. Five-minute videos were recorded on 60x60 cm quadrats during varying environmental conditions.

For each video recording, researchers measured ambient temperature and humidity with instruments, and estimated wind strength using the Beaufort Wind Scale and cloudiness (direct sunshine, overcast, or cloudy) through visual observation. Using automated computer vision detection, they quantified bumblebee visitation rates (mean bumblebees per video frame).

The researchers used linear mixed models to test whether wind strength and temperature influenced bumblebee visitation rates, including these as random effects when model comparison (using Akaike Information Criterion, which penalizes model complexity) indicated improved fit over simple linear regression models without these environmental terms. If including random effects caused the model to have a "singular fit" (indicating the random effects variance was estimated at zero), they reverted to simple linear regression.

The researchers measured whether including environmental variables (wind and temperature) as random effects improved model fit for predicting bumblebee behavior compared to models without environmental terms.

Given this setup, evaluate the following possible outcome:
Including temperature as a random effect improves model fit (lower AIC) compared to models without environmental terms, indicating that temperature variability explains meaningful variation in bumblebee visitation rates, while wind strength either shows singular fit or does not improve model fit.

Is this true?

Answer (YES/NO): NO